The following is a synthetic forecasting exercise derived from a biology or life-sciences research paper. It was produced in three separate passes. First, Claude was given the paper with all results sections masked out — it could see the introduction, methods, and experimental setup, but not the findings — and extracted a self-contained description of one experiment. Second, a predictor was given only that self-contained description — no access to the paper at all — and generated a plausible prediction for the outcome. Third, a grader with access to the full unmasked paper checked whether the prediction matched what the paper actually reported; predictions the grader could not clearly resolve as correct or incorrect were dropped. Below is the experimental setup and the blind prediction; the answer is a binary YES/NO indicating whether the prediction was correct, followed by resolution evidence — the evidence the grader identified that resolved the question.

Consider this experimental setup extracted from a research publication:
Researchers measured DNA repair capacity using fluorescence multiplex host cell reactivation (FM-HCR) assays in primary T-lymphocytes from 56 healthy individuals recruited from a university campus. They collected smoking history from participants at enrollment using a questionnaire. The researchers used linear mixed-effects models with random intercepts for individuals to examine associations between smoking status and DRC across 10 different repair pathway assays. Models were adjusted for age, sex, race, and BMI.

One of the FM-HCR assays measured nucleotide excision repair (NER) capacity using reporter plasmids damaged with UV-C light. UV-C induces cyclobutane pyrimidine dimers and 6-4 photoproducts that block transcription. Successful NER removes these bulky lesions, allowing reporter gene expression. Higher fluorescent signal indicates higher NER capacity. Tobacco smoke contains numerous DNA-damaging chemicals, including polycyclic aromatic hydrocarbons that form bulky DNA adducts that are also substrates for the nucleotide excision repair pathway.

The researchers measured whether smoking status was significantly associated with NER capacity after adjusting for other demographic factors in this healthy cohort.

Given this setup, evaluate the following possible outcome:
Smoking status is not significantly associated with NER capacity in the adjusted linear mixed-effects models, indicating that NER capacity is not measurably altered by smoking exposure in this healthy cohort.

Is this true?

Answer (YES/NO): YES